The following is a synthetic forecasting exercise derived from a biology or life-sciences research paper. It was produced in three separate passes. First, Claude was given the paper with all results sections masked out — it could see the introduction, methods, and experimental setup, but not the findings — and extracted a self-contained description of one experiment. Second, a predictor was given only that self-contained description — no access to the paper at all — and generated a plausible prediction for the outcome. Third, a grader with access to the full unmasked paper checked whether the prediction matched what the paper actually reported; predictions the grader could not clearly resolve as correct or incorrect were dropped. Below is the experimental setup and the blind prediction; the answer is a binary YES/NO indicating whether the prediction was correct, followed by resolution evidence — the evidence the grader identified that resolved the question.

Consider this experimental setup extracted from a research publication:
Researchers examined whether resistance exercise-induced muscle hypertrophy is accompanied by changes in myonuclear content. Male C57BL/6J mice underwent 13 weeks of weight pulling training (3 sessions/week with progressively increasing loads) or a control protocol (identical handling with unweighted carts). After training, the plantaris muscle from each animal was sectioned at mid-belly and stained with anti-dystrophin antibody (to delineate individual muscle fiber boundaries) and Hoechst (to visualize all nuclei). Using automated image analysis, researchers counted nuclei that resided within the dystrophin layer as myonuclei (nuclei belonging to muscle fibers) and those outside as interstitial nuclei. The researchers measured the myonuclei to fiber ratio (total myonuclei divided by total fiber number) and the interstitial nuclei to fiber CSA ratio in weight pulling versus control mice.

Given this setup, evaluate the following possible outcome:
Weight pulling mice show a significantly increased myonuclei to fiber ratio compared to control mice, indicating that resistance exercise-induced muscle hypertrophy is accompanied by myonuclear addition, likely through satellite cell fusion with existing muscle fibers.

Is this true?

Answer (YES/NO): YES